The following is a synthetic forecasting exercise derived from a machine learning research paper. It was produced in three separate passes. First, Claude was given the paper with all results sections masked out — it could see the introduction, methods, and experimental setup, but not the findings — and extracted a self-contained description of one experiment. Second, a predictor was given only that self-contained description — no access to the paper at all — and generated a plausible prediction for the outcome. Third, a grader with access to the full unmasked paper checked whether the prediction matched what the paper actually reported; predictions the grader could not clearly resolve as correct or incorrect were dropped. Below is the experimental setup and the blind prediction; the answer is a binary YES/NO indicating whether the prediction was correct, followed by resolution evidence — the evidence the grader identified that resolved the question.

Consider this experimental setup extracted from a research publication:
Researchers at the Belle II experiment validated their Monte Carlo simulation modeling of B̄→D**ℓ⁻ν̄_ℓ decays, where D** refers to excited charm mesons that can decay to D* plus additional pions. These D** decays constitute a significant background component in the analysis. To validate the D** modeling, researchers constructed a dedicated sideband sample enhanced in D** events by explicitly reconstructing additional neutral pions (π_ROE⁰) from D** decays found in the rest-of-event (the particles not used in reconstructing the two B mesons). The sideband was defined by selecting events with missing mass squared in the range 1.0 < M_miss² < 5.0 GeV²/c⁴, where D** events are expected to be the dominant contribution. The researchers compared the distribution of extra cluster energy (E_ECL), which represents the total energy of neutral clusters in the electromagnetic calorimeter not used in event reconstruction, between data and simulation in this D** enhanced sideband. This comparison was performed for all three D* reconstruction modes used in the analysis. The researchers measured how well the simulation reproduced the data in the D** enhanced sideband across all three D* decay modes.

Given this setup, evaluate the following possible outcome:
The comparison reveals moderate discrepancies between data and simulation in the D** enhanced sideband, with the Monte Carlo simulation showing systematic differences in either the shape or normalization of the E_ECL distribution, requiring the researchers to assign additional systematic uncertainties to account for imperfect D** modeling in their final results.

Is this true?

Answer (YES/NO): NO